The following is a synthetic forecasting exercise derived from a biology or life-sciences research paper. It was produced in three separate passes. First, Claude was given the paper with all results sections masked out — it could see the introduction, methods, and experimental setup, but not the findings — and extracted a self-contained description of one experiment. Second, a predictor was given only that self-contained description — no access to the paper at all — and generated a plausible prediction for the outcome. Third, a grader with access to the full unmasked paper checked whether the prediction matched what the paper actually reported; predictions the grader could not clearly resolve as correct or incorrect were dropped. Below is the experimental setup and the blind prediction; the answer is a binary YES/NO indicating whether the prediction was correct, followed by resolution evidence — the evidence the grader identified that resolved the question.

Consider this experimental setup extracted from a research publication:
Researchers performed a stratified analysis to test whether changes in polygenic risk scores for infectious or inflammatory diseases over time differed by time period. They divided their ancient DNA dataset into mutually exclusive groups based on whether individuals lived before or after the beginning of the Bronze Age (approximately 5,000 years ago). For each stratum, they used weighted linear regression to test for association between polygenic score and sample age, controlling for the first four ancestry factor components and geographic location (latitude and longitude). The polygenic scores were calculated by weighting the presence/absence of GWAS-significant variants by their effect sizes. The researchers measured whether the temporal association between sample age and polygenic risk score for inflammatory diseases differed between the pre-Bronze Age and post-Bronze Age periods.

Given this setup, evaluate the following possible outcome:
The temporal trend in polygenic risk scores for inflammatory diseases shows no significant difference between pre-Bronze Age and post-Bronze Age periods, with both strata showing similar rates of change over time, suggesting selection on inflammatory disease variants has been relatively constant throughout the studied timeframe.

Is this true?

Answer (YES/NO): NO